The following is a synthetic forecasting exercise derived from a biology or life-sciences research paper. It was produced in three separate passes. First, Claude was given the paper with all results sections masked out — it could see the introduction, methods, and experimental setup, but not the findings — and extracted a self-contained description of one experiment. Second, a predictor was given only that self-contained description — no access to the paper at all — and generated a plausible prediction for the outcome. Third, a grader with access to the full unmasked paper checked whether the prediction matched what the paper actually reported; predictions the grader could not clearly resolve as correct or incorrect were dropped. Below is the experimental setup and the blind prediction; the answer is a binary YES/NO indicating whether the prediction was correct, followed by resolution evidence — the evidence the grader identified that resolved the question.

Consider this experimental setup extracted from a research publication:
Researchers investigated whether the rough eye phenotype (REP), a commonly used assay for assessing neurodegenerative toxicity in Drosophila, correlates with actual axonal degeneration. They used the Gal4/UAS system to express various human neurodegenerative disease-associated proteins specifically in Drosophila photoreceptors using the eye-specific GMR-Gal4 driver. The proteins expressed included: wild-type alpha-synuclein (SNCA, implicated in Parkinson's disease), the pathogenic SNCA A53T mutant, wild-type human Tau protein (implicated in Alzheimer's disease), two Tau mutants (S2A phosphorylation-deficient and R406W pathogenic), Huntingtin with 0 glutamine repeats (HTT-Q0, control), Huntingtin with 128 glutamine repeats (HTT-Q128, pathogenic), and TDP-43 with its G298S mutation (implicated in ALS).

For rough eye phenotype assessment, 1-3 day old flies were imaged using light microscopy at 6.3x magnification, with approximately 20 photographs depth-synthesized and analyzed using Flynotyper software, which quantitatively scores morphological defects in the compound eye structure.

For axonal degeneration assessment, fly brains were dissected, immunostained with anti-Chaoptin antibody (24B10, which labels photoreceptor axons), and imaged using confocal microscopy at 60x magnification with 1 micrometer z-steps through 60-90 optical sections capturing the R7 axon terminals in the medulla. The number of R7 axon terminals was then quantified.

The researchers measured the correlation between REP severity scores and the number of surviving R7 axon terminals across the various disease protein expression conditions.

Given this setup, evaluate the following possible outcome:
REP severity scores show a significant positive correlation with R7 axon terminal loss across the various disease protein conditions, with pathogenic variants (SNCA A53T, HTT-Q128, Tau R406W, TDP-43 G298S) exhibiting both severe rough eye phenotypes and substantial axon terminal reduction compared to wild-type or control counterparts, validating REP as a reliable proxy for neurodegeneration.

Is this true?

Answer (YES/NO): NO